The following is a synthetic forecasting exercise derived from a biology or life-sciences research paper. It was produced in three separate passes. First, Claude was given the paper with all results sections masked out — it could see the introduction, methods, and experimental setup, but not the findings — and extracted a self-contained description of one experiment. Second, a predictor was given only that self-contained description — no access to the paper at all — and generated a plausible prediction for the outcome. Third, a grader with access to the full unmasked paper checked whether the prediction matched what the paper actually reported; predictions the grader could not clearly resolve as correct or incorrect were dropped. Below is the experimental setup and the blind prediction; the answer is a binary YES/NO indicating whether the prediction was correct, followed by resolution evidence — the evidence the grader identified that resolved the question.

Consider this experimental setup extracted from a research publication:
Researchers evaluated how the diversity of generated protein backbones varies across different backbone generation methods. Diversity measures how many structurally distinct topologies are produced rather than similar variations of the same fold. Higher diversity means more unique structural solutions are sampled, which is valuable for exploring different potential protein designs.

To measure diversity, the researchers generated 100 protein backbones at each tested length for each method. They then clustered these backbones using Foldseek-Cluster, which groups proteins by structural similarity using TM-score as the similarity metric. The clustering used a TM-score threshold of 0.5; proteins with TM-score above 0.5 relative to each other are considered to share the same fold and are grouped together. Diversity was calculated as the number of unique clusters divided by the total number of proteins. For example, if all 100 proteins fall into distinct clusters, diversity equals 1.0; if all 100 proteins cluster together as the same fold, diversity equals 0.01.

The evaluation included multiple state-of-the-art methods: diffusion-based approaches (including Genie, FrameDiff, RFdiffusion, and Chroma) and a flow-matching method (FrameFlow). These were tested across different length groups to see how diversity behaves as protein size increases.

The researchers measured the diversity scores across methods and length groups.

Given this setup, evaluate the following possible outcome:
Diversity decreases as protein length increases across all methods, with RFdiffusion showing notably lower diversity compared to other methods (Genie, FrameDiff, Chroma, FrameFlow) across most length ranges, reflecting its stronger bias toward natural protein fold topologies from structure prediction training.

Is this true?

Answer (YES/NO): NO